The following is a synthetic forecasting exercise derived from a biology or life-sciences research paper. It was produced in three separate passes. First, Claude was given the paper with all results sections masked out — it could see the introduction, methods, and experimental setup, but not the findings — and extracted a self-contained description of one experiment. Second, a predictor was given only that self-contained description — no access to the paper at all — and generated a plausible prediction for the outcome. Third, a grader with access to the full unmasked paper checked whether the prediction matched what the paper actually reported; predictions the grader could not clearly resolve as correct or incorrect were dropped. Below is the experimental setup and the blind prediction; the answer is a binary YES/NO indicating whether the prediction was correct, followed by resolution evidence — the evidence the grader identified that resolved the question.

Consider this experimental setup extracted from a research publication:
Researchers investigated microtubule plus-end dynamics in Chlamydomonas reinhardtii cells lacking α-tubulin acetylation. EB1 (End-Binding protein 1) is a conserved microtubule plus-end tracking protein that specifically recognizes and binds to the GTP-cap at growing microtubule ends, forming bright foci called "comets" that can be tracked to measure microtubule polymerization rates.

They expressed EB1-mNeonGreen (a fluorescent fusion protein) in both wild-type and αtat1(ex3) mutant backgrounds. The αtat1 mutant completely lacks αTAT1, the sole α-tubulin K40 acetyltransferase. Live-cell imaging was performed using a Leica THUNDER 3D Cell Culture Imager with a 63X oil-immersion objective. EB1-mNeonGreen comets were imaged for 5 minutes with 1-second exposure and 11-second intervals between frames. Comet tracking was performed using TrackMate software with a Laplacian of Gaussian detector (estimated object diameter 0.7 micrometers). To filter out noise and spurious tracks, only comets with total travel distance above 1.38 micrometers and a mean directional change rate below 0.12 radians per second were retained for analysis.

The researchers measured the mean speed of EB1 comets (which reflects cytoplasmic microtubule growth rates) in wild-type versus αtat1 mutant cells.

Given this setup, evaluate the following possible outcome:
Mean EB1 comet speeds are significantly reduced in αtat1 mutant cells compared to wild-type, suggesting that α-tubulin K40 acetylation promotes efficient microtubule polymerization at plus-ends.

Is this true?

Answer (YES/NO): NO